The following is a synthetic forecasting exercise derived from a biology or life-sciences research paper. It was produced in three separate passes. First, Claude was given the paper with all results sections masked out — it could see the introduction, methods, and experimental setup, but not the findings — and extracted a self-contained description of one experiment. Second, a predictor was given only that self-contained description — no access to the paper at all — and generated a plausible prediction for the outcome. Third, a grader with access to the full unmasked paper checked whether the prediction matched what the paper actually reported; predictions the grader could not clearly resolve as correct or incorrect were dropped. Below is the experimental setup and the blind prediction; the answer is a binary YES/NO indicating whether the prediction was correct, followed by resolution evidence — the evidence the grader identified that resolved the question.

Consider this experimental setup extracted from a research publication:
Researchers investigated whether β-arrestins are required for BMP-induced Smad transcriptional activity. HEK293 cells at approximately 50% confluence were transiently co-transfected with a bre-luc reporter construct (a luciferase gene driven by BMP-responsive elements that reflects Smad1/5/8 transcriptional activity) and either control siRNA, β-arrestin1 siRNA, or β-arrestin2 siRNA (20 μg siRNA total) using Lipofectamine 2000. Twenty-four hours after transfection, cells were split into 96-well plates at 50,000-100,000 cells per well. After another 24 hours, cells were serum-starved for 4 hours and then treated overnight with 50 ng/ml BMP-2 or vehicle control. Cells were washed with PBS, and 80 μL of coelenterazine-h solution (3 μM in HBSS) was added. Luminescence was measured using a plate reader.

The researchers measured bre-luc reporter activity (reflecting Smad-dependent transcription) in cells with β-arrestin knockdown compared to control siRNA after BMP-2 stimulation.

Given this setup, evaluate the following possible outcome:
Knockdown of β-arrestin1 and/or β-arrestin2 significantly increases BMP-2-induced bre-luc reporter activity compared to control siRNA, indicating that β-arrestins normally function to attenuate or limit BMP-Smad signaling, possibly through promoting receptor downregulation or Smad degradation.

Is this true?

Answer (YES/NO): NO